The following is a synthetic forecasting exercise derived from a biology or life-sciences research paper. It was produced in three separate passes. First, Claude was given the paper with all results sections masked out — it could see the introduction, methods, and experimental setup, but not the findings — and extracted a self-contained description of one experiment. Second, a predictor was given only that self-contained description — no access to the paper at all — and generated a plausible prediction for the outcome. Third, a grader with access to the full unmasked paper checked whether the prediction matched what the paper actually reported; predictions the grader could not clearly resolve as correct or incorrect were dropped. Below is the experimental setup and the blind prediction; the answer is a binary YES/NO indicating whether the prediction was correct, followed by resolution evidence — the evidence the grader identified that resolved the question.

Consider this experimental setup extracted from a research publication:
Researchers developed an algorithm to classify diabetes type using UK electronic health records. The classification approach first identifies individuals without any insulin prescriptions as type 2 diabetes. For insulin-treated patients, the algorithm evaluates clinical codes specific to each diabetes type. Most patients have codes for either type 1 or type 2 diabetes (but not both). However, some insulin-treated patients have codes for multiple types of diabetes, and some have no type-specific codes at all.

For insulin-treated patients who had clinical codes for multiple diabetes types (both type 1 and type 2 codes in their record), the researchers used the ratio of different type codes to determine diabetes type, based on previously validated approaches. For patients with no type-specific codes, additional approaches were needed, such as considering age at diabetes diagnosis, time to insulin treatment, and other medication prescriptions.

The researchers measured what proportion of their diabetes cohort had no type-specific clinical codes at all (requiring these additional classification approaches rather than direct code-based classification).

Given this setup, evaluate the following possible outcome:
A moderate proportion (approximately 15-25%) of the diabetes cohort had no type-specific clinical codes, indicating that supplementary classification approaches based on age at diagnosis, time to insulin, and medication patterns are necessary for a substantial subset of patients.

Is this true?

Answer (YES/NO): NO